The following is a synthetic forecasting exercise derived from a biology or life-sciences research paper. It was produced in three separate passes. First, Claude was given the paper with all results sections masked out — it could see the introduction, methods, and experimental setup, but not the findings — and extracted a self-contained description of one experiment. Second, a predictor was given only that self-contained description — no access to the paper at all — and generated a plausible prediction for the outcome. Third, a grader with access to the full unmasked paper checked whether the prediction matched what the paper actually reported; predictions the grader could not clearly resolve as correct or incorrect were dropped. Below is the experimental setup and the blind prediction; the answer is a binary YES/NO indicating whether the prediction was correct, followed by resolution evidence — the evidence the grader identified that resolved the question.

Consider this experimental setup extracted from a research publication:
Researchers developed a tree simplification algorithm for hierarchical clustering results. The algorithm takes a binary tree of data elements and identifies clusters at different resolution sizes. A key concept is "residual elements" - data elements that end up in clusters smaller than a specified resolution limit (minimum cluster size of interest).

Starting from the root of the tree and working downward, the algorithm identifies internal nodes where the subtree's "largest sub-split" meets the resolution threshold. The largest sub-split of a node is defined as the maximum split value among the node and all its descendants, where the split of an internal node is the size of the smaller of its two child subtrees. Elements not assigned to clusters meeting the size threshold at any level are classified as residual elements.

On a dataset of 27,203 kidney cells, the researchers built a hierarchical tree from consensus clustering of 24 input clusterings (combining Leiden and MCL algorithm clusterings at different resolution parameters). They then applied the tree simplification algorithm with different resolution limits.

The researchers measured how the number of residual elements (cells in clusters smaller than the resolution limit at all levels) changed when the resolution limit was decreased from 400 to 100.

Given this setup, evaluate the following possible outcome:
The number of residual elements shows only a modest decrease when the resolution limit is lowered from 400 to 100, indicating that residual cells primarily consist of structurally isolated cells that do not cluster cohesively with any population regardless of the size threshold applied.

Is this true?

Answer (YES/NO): NO